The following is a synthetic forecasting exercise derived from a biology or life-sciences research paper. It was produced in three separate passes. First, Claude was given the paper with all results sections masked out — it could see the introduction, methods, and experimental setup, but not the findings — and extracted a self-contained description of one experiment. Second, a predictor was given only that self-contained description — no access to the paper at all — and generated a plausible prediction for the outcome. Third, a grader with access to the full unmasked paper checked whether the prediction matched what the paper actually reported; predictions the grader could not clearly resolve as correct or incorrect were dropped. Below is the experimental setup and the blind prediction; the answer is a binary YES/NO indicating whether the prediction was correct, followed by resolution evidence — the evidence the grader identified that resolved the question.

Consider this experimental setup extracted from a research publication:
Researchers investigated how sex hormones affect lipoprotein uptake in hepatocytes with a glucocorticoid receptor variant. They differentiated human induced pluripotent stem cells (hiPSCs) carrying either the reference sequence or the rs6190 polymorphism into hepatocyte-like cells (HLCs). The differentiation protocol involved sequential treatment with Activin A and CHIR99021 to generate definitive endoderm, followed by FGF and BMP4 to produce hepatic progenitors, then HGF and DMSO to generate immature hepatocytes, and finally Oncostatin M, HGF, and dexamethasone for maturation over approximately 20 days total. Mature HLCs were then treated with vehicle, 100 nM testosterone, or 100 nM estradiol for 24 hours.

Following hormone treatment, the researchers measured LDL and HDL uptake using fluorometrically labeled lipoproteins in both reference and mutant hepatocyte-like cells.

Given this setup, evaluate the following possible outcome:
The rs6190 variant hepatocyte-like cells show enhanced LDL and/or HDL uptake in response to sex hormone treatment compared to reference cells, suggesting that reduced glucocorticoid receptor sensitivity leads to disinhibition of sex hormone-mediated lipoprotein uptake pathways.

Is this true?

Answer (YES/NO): NO